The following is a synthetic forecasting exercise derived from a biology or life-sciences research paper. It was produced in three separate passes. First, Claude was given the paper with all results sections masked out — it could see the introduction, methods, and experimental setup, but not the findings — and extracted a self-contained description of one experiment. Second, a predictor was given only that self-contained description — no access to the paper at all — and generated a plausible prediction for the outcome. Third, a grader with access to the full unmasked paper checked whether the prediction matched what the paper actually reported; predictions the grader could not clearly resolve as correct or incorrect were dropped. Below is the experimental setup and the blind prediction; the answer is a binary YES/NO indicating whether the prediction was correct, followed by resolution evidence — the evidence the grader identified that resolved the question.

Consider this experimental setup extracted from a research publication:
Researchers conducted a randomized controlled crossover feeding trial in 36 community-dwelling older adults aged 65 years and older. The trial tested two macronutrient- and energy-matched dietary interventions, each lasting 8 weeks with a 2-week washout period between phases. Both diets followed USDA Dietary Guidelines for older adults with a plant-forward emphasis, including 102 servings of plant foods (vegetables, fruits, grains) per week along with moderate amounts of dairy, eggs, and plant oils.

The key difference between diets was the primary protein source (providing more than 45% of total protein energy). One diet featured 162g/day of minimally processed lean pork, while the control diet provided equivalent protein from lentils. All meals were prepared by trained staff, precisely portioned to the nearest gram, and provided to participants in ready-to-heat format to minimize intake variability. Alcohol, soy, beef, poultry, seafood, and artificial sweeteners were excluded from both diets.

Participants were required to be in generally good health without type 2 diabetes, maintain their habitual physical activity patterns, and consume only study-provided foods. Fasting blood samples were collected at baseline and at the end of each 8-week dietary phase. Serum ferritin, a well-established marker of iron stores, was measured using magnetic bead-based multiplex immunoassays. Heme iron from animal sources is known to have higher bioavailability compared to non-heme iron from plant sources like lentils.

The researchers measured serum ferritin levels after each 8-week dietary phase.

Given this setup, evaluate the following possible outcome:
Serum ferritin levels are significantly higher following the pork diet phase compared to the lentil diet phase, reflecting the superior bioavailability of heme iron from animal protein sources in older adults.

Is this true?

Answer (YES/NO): NO